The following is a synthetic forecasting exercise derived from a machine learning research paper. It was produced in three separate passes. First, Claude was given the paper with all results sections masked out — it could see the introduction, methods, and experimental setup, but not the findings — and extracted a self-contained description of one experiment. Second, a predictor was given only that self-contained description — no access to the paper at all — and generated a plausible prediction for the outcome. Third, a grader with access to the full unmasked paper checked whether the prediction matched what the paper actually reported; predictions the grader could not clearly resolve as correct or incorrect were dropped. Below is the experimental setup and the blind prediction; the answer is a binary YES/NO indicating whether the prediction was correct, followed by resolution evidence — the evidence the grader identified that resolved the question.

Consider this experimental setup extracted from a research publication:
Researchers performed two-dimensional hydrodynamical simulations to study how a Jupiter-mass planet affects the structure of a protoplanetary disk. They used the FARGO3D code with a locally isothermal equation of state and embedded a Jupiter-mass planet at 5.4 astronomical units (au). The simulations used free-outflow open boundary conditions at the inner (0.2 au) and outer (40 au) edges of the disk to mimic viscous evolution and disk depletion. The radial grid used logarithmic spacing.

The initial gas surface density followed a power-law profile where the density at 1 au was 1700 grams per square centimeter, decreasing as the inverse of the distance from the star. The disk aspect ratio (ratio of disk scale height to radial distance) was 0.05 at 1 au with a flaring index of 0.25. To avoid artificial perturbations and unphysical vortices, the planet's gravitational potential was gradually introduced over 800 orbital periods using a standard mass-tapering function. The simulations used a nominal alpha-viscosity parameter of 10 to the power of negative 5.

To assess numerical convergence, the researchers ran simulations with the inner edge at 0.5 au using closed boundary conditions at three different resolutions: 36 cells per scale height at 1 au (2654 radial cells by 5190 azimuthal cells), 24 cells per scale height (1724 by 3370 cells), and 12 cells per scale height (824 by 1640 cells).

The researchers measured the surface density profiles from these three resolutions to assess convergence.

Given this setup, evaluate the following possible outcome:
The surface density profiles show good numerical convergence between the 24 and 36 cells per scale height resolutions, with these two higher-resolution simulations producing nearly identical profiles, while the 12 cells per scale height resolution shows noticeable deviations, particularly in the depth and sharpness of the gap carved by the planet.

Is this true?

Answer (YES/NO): NO